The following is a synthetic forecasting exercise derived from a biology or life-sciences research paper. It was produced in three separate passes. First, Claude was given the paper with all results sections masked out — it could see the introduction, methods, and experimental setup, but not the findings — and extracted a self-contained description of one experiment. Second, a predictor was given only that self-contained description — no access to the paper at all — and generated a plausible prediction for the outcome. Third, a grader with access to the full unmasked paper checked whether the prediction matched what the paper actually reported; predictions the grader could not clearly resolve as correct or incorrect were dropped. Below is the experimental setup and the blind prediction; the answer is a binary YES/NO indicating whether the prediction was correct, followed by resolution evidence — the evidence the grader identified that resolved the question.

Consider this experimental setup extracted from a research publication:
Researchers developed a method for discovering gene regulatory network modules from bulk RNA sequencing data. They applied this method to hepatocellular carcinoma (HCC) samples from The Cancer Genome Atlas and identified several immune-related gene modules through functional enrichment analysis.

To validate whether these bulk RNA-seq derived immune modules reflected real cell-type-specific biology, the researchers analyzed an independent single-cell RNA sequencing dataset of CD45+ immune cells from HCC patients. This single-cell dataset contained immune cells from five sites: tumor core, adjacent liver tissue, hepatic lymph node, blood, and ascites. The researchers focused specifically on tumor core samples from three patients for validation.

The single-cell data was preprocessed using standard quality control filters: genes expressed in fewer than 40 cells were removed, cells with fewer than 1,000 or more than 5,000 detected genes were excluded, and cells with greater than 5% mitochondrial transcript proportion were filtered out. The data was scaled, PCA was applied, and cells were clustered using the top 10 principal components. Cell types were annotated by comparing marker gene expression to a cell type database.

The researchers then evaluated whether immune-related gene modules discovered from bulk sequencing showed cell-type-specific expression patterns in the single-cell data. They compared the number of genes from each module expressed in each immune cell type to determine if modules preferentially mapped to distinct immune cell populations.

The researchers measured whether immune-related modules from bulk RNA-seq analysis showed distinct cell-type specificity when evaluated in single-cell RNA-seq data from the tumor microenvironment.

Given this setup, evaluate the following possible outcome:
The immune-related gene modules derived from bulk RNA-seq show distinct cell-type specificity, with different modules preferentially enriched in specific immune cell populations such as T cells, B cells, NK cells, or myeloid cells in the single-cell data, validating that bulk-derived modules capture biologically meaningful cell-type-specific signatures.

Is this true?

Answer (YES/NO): YES